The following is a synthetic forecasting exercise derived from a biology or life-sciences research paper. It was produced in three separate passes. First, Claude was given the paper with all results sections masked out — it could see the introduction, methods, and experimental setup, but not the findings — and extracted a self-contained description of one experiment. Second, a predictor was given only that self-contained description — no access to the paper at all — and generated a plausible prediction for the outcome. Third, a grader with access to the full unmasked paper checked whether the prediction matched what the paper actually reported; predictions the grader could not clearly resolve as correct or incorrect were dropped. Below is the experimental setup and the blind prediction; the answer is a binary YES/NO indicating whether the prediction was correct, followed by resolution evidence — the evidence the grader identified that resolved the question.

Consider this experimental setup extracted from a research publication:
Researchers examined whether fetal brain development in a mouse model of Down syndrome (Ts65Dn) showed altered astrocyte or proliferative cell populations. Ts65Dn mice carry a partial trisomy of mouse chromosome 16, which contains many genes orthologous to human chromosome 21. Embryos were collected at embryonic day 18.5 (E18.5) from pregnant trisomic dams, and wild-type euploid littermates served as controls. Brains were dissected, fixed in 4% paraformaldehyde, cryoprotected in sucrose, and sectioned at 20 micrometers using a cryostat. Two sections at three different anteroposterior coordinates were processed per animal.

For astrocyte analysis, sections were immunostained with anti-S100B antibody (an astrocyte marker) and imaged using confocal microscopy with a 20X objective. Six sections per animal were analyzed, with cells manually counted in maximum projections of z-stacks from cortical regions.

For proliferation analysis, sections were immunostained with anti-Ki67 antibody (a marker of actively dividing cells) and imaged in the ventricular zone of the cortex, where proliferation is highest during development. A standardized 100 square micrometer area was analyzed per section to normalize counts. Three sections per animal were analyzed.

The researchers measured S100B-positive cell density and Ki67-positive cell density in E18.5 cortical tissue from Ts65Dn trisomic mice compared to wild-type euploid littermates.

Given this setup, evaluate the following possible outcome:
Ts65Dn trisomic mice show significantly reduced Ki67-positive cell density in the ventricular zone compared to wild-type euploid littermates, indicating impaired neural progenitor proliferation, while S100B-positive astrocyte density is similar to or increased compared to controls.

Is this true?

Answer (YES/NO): NO